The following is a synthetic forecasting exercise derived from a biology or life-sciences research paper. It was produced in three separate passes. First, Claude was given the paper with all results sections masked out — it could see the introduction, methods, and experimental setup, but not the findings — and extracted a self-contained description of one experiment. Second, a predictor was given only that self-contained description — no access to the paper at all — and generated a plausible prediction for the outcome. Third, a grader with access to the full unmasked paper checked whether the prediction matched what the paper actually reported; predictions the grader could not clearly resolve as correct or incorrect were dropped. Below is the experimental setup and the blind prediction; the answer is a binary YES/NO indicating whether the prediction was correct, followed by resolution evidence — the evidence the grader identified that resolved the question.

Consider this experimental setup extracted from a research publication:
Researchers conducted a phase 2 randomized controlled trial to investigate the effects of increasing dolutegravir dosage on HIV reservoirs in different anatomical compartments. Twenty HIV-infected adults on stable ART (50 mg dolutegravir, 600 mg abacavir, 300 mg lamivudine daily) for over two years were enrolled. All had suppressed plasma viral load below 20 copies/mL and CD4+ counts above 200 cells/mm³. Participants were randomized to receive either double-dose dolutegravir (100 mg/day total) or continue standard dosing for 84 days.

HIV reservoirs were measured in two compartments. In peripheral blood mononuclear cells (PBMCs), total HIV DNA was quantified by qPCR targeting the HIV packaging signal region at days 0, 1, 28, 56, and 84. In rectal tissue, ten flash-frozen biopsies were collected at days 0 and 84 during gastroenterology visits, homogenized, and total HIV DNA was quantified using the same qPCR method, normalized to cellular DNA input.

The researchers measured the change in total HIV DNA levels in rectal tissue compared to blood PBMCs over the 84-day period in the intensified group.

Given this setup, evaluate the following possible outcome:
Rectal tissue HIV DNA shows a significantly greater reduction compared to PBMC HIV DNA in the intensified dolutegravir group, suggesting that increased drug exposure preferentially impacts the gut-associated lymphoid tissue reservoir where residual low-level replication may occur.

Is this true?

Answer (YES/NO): NO